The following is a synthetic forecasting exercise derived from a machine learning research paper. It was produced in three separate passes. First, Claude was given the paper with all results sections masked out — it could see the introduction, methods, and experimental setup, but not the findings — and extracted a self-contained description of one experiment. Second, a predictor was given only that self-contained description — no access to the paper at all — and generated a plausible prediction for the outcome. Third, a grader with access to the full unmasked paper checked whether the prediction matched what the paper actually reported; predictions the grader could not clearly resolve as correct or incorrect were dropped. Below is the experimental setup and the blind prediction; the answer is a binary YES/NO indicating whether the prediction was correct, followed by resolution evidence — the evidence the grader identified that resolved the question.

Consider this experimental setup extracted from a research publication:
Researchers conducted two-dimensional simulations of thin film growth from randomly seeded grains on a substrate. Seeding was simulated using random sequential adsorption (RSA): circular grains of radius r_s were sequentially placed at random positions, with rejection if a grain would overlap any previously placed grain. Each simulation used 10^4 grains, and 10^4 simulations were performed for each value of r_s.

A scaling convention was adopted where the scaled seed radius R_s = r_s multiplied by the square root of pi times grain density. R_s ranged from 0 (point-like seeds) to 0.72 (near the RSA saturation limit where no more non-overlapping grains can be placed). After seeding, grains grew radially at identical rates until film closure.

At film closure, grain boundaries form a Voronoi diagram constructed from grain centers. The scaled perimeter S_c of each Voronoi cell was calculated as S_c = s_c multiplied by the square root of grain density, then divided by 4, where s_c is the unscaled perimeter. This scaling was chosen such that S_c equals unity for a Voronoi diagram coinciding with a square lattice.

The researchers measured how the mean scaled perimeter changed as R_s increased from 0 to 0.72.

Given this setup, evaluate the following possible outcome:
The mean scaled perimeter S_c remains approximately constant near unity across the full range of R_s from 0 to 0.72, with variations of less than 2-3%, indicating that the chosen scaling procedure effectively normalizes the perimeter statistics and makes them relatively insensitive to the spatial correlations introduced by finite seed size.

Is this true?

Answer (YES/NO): NO